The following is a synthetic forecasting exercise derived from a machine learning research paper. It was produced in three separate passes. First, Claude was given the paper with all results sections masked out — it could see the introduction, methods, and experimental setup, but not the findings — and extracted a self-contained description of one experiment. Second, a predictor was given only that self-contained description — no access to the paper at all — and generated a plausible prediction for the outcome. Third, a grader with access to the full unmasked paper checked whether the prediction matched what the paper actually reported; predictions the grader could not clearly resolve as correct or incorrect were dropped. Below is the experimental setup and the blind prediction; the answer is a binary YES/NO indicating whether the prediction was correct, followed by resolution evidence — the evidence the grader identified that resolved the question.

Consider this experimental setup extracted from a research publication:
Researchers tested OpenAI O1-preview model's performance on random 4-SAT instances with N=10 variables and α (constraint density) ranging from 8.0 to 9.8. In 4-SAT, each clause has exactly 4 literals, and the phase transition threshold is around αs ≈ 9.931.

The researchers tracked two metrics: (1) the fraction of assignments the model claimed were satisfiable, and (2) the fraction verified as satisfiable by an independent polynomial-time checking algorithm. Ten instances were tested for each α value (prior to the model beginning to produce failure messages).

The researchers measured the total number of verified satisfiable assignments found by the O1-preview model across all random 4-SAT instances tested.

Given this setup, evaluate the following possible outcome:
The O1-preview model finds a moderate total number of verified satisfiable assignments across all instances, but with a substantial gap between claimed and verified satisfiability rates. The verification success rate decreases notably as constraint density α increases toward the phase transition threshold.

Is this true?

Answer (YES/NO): NO